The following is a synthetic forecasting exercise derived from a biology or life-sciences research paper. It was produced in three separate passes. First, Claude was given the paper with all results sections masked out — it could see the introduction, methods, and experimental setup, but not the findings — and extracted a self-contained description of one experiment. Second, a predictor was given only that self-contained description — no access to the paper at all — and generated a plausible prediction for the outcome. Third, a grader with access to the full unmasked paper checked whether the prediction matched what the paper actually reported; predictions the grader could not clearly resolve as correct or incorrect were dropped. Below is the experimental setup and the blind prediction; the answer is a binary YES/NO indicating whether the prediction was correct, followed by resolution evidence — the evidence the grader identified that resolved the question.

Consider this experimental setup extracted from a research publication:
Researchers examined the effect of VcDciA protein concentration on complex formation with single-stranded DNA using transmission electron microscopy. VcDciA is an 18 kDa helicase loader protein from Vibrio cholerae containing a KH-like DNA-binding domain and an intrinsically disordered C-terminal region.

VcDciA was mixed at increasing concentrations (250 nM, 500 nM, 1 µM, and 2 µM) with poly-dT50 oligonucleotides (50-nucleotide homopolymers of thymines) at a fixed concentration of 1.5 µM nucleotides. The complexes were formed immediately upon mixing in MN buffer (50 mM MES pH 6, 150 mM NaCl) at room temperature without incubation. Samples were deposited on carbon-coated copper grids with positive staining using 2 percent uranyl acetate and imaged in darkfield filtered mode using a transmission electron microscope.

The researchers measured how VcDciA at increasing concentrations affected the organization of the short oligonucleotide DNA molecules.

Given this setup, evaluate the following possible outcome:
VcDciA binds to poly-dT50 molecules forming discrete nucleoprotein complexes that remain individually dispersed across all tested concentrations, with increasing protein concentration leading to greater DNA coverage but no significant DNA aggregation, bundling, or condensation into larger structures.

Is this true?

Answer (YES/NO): NO